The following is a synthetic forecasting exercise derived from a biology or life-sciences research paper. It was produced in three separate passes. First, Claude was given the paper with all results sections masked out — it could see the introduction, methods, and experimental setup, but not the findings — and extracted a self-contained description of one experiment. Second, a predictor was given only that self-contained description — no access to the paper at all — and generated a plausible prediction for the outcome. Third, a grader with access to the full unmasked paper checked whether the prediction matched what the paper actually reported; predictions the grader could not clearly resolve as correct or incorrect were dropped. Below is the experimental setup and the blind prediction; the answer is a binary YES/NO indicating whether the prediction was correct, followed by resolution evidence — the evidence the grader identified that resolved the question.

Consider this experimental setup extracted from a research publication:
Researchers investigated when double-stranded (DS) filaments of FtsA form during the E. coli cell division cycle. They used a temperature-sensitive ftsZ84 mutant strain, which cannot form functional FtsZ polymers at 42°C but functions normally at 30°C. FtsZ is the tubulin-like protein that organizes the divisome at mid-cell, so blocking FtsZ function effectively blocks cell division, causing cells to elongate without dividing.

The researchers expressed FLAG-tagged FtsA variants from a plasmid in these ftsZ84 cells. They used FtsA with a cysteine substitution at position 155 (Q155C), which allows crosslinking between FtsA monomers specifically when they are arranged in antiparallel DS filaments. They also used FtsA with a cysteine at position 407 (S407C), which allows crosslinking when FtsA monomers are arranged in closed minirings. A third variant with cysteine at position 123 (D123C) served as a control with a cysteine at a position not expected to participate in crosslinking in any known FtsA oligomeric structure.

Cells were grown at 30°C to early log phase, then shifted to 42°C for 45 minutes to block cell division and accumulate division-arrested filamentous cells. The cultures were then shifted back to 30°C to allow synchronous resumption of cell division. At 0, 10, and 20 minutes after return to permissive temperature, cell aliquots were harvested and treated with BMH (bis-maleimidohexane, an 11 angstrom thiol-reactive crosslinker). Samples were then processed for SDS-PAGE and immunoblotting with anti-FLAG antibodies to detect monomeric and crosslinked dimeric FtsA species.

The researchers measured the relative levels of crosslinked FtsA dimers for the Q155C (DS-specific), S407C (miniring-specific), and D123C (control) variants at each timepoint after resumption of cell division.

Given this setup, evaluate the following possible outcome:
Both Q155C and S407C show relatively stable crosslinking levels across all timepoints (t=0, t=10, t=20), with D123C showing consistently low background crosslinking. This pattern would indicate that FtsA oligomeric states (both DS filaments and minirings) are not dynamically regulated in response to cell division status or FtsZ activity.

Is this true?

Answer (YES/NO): NO